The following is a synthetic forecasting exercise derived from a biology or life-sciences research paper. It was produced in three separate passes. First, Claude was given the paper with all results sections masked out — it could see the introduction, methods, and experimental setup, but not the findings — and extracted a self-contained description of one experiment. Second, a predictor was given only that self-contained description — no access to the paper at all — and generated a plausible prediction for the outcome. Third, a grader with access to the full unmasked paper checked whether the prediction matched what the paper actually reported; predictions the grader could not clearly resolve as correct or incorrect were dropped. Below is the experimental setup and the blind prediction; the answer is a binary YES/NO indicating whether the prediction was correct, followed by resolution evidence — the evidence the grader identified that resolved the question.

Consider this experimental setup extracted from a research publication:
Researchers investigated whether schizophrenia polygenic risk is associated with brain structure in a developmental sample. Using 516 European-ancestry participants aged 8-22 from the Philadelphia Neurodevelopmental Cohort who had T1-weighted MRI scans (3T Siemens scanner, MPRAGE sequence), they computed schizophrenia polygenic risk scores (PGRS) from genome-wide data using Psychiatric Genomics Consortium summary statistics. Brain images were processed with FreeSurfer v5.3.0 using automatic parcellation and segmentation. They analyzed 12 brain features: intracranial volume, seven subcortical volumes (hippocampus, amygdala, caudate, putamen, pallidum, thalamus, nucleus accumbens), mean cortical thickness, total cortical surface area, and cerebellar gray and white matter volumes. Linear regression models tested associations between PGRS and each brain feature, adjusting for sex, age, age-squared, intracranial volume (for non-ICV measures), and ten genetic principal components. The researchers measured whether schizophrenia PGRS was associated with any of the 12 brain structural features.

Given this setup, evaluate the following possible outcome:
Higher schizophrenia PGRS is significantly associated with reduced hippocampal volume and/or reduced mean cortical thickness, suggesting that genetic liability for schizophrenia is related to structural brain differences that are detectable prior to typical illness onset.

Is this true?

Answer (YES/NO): NO